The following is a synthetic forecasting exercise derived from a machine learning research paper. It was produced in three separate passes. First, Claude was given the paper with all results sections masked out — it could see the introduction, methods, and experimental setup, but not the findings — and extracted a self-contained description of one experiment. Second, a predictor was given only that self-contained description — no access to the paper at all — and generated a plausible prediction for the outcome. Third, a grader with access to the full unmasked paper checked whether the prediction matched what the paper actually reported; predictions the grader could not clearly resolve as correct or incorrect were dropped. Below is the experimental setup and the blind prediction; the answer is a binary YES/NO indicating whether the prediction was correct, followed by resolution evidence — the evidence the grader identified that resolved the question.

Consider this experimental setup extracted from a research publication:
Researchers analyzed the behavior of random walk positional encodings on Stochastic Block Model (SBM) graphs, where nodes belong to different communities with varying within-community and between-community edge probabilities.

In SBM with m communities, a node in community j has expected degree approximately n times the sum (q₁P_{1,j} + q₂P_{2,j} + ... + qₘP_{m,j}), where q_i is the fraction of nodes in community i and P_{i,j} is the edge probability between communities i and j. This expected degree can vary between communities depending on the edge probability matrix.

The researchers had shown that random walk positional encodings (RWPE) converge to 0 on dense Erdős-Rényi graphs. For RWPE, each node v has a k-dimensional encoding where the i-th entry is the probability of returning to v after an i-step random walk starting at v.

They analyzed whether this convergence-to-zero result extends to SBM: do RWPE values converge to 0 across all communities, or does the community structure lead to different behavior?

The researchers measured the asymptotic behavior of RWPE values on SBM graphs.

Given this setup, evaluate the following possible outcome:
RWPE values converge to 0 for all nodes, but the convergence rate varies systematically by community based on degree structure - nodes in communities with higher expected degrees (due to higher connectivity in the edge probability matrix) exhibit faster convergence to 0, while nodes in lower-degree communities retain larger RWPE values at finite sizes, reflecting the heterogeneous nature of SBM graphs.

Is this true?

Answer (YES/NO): NO